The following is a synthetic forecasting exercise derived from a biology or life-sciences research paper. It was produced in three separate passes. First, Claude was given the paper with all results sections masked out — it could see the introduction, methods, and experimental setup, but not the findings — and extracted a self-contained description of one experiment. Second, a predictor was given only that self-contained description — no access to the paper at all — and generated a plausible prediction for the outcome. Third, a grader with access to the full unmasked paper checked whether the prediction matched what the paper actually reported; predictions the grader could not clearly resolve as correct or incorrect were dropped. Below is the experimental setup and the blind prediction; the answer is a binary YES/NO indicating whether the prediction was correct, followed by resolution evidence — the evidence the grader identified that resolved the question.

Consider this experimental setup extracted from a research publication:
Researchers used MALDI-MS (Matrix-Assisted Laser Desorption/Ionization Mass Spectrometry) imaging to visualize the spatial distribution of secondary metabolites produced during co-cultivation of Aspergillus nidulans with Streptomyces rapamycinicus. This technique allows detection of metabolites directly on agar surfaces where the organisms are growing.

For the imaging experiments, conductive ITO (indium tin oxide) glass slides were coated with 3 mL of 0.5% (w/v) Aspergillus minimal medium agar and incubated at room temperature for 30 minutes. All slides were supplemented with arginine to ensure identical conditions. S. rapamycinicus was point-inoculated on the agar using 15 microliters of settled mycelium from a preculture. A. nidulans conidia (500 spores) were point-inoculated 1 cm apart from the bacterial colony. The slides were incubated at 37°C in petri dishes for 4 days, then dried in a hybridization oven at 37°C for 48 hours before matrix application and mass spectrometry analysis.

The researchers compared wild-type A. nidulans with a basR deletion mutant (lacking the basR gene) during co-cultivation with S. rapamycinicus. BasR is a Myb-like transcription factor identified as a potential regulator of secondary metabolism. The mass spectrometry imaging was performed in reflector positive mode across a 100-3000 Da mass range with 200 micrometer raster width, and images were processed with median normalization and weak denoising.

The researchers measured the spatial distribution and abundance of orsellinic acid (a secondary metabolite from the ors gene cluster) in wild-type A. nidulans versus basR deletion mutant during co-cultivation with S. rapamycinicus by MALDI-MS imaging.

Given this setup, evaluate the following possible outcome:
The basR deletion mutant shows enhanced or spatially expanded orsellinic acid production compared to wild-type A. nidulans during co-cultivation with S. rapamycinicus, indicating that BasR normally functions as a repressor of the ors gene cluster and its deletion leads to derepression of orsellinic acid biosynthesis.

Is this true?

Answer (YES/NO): NO